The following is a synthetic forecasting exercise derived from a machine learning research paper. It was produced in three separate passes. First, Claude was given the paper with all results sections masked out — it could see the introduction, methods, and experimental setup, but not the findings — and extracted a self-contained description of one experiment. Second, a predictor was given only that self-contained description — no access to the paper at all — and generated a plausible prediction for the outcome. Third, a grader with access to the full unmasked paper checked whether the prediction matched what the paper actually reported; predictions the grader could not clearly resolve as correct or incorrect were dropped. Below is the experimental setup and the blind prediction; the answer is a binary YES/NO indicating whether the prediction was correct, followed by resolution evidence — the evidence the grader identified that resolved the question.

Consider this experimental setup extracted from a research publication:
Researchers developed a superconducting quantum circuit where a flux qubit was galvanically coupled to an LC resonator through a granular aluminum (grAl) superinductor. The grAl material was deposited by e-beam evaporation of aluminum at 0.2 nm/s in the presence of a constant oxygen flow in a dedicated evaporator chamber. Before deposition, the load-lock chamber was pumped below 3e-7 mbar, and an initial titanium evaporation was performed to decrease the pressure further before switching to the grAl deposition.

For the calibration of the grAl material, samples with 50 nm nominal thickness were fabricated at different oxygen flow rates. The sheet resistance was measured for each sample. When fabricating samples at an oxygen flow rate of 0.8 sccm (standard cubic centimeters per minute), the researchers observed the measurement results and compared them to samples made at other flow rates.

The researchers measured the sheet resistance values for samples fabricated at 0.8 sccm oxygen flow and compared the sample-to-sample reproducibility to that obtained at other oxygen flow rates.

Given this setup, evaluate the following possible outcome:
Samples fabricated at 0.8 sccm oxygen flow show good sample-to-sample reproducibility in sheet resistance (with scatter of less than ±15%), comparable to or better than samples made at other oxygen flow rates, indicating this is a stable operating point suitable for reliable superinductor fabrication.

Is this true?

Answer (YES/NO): NO